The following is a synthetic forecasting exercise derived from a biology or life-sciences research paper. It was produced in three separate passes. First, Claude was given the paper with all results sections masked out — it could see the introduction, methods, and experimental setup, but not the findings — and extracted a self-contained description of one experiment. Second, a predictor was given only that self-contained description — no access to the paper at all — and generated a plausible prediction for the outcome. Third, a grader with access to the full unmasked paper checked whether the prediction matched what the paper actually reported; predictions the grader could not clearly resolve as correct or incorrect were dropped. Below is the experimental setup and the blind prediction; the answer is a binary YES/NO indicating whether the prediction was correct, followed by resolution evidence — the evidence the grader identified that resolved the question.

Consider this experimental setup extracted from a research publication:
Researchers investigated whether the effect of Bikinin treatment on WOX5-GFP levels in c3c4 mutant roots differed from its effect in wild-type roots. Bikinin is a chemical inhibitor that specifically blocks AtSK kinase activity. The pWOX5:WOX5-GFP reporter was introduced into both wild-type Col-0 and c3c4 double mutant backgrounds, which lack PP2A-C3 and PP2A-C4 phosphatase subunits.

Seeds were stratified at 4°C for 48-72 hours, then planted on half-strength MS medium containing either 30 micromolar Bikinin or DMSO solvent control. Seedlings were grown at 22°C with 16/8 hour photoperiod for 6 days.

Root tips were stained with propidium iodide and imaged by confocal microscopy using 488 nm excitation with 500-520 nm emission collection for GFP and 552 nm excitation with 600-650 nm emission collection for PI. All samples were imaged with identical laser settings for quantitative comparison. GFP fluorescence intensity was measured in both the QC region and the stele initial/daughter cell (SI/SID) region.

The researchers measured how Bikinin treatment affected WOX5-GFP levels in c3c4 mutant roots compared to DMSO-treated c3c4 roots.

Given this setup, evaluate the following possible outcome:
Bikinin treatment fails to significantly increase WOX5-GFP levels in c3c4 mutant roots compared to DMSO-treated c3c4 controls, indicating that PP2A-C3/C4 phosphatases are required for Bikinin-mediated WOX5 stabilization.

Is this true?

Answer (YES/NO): YES